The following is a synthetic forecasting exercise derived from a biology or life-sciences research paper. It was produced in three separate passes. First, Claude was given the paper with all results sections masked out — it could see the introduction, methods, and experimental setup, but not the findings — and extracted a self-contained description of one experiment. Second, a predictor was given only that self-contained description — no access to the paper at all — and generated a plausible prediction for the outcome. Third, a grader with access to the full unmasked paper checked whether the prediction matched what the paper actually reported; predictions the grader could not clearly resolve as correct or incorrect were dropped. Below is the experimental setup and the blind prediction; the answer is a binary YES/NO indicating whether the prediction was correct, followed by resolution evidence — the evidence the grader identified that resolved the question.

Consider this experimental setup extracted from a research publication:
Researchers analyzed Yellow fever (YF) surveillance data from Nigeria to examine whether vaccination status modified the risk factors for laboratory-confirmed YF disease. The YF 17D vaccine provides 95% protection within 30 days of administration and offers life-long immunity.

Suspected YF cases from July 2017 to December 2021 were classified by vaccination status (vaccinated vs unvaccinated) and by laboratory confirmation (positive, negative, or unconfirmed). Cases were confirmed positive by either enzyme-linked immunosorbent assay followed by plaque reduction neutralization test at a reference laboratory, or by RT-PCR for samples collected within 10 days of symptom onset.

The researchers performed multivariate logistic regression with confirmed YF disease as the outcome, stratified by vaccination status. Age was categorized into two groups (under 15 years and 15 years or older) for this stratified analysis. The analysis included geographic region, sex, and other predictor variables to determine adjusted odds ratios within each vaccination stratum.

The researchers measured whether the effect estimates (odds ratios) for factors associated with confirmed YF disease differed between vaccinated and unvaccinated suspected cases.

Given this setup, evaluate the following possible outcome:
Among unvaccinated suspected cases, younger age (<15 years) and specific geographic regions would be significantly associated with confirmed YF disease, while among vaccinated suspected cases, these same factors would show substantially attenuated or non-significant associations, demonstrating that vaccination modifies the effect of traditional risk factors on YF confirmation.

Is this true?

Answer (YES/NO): NO